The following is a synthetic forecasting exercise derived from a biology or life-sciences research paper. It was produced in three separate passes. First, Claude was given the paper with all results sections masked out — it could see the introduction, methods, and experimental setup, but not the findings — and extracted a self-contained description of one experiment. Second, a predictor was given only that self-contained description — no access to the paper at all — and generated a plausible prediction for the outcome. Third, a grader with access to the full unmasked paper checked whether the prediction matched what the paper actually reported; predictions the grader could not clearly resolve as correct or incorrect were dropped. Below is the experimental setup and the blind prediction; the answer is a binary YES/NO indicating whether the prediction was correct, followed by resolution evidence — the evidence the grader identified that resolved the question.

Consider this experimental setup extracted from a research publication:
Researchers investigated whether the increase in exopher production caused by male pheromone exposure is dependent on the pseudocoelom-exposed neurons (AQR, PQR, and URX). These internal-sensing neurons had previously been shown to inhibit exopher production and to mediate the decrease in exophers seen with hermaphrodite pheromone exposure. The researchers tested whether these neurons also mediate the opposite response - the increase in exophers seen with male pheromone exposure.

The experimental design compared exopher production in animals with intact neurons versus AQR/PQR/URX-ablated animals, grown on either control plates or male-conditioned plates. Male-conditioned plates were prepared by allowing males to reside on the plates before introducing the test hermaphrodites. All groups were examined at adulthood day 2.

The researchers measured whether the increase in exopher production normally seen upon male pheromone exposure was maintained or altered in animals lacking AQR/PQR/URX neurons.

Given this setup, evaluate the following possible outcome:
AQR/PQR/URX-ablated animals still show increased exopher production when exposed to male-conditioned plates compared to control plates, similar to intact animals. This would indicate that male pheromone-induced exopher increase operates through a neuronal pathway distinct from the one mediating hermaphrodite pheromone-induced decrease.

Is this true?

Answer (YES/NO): YES